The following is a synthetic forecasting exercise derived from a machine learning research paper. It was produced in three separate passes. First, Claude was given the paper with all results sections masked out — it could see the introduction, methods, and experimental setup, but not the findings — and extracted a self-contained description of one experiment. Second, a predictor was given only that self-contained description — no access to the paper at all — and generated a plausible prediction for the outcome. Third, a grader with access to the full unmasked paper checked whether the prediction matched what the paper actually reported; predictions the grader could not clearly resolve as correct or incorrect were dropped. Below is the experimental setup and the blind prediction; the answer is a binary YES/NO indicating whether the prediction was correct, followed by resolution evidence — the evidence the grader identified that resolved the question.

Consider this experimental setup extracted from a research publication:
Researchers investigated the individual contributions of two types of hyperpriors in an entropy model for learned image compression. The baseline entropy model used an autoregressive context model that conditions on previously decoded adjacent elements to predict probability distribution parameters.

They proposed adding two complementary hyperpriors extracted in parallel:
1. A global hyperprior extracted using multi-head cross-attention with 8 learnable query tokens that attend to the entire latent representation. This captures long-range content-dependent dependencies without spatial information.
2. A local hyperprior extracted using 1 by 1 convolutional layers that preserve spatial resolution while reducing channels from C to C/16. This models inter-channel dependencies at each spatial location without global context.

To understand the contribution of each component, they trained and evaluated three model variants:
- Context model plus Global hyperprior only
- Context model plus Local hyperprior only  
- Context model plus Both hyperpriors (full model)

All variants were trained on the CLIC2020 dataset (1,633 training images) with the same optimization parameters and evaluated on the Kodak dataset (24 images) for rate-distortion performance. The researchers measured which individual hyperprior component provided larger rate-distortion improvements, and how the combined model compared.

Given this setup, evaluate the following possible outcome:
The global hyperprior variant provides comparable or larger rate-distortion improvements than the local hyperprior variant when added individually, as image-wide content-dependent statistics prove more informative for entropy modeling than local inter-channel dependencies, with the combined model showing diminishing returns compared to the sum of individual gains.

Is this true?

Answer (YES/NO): NO